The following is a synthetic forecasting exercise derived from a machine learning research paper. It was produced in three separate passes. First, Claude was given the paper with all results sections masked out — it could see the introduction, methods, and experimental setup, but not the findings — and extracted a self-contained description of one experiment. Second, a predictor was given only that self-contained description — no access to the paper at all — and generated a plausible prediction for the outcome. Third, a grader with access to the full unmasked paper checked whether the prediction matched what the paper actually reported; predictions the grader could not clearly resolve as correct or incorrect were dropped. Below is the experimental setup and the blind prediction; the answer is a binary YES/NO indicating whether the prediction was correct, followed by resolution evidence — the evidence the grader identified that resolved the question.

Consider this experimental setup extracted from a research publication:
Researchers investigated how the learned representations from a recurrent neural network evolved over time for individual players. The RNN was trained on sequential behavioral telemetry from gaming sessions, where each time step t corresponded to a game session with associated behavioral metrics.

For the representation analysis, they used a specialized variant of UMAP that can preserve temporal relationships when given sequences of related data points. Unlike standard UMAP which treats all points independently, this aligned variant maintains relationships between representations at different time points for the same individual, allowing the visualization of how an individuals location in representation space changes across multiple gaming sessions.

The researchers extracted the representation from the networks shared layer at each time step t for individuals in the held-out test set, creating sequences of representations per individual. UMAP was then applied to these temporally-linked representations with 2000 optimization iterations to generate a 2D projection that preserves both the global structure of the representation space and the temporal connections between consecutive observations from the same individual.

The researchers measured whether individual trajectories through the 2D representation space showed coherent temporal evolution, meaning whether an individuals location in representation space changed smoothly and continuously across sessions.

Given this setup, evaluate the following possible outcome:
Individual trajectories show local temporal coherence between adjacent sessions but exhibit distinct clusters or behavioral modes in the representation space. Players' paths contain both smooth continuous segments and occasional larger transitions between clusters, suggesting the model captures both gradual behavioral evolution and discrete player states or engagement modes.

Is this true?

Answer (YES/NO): YES